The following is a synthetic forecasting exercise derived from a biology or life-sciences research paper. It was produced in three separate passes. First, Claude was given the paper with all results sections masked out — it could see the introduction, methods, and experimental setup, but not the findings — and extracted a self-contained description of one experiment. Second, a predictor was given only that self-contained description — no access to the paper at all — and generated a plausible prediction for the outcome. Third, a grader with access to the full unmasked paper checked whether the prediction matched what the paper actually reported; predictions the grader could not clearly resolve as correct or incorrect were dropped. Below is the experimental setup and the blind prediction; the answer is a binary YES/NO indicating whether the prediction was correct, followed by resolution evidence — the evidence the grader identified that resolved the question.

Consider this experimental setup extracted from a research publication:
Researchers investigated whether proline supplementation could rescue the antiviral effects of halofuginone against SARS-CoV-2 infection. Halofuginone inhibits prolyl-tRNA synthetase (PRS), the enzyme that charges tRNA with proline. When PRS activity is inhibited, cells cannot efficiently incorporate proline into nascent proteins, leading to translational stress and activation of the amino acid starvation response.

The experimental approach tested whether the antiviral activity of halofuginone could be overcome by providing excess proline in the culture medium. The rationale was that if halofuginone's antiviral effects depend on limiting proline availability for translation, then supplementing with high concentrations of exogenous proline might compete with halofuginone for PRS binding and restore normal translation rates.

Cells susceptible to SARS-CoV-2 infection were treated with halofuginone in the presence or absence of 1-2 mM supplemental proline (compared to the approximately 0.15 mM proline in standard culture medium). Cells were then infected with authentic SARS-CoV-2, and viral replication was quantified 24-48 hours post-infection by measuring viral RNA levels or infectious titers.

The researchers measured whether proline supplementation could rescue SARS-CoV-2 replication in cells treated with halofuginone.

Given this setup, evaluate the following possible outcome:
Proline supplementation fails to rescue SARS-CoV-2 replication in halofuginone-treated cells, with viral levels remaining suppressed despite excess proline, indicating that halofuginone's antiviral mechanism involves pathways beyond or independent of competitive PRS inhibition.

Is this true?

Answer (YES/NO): NO